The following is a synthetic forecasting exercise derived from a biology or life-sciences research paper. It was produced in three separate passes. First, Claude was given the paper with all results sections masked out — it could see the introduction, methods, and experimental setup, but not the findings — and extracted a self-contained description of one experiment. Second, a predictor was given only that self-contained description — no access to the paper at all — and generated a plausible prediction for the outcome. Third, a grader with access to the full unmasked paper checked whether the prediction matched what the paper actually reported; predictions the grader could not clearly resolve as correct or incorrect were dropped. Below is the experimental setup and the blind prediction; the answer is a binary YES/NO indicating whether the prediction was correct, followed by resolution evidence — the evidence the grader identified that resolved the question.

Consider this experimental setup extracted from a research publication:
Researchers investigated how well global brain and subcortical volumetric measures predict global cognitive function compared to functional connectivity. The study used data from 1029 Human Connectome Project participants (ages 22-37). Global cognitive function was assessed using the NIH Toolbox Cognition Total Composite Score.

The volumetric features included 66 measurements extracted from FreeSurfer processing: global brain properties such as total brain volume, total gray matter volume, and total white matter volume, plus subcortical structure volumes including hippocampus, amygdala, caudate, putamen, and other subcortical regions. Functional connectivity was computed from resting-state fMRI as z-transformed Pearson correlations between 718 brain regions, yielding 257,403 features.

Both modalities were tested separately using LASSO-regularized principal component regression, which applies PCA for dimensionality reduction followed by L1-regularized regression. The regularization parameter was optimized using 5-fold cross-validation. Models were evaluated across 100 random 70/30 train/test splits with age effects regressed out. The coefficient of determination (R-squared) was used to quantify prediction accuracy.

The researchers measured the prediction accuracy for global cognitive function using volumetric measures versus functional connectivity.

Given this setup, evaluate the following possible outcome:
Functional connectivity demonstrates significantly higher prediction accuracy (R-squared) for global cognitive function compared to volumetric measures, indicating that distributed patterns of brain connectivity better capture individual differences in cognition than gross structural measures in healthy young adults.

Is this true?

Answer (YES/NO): NO